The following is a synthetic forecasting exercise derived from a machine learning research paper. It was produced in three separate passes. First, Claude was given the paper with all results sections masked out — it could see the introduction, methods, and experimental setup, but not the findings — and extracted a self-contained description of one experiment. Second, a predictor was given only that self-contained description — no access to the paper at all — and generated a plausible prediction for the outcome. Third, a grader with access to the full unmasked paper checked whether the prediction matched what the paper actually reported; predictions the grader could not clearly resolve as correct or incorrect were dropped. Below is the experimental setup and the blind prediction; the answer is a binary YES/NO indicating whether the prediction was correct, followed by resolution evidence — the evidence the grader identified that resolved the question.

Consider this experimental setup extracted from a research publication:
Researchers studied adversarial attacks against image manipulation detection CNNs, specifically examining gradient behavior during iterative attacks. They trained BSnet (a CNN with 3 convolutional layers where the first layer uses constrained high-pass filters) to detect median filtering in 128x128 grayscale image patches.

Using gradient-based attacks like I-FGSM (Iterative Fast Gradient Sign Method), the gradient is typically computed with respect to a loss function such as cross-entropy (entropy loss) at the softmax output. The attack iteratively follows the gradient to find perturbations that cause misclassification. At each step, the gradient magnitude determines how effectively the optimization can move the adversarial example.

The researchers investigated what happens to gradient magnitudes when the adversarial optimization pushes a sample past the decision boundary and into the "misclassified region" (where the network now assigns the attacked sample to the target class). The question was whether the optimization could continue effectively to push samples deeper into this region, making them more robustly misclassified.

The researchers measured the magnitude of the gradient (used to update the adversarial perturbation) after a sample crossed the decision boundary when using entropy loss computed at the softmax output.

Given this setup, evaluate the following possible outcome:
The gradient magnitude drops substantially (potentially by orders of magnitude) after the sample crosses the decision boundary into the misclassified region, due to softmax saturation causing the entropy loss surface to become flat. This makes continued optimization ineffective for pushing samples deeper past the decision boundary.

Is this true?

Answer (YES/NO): YES